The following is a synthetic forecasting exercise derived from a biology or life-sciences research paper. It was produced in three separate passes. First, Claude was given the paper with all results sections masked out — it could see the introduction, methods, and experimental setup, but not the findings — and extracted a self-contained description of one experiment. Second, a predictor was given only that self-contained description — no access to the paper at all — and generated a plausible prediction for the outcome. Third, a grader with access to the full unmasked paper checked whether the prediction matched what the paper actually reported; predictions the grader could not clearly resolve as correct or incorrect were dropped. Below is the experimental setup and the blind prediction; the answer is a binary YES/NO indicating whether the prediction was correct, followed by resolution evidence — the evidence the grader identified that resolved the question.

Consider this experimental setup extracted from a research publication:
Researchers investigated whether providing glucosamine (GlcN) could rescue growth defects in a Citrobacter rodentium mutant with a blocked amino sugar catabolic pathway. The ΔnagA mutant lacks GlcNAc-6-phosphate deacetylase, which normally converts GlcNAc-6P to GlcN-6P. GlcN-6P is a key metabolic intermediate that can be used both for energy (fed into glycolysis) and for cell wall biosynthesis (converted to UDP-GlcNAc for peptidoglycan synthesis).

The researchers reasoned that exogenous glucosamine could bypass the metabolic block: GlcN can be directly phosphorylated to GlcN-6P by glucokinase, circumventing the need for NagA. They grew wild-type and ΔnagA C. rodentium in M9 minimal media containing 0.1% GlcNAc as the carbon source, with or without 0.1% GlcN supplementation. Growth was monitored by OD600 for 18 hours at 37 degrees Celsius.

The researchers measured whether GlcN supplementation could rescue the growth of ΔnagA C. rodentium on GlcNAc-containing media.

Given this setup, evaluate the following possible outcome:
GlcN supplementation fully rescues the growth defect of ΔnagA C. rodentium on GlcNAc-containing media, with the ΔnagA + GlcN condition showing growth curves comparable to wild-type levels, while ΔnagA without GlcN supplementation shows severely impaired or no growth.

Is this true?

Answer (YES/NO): NO